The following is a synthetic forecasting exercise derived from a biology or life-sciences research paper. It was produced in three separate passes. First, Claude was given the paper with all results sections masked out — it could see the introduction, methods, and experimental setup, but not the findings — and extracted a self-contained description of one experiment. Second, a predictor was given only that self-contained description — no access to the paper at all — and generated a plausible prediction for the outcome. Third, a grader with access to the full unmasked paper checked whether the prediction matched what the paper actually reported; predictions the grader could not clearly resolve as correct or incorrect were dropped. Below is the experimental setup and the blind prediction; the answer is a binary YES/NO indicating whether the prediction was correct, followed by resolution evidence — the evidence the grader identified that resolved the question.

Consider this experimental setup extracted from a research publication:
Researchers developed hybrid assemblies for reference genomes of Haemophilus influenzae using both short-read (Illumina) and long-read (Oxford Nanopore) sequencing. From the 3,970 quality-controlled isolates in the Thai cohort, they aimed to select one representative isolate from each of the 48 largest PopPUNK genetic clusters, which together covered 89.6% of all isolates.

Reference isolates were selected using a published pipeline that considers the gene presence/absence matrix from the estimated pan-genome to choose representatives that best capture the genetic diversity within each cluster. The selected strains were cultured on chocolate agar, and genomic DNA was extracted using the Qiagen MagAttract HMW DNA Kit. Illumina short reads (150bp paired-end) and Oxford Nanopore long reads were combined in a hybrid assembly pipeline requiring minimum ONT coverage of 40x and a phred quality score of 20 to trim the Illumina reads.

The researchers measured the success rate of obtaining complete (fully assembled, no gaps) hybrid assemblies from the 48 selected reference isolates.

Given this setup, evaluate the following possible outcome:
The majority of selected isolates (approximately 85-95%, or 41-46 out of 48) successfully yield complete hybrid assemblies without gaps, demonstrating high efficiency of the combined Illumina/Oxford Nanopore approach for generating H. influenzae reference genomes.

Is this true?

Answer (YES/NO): NO